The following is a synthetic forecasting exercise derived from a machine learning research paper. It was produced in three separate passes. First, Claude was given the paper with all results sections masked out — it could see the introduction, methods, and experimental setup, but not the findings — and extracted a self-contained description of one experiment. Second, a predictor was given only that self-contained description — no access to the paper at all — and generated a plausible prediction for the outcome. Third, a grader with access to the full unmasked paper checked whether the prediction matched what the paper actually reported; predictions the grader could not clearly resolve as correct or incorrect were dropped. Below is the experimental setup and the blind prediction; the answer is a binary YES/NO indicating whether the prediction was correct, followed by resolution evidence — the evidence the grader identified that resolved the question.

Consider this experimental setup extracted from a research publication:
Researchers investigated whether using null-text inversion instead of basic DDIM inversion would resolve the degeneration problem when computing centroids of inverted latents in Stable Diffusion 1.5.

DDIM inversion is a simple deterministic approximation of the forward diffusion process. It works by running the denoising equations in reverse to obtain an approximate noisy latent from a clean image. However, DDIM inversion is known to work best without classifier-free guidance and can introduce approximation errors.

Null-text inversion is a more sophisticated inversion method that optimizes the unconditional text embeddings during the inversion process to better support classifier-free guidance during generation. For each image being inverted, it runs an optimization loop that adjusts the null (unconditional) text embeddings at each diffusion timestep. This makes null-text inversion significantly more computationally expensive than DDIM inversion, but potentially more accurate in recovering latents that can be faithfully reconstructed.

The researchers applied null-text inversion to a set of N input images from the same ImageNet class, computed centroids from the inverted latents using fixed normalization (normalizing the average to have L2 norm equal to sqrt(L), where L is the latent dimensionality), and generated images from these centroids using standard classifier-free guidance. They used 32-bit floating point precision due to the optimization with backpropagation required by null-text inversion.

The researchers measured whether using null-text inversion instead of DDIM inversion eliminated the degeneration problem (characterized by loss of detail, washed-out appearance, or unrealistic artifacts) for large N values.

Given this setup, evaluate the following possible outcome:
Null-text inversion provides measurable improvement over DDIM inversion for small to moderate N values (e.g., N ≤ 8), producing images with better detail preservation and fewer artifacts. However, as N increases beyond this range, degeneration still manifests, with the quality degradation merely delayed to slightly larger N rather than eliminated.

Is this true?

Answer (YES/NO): NO